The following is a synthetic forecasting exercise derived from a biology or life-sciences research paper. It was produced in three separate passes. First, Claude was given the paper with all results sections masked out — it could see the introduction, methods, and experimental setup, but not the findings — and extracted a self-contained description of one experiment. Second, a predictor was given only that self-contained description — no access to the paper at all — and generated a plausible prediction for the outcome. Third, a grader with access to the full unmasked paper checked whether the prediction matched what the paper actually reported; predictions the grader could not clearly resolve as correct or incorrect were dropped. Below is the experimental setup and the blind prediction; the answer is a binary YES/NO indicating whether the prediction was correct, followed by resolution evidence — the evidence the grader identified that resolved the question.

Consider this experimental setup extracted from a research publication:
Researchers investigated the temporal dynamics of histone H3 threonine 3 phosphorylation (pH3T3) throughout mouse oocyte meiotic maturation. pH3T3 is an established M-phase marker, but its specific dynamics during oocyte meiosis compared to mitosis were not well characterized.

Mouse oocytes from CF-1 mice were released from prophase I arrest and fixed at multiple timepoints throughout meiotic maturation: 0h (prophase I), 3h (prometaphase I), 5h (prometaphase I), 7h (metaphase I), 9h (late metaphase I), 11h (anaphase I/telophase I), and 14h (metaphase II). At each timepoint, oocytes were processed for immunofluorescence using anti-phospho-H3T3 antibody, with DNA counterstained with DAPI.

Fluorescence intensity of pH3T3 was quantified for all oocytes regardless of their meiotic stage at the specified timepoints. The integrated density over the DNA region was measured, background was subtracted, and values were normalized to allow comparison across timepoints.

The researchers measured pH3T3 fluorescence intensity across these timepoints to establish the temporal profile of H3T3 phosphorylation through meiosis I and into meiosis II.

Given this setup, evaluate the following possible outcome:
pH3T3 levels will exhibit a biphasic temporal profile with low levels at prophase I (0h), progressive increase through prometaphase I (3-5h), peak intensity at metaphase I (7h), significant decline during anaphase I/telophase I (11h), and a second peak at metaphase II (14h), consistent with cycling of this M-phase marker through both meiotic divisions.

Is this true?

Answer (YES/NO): NO